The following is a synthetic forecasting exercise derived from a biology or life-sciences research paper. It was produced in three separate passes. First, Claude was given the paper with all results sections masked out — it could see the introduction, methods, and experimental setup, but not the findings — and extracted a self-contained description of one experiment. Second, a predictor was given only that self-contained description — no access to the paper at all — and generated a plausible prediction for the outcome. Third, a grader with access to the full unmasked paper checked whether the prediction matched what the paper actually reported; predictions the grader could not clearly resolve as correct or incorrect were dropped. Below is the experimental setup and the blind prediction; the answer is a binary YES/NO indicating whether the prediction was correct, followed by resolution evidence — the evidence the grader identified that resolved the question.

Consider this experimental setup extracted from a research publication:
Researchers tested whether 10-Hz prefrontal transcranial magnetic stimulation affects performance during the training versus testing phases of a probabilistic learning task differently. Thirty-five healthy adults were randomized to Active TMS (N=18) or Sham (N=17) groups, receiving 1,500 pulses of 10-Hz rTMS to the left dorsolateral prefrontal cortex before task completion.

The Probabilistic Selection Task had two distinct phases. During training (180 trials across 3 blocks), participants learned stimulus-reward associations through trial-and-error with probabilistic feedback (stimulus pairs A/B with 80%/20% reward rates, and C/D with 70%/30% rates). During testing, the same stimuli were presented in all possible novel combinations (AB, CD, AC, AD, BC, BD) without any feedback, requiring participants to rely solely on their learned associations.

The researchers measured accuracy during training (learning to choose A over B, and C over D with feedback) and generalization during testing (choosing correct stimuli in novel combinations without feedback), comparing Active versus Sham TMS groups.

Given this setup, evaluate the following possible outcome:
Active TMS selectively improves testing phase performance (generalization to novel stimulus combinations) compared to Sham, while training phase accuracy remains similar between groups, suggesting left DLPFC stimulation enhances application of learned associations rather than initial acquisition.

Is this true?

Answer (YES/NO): NO